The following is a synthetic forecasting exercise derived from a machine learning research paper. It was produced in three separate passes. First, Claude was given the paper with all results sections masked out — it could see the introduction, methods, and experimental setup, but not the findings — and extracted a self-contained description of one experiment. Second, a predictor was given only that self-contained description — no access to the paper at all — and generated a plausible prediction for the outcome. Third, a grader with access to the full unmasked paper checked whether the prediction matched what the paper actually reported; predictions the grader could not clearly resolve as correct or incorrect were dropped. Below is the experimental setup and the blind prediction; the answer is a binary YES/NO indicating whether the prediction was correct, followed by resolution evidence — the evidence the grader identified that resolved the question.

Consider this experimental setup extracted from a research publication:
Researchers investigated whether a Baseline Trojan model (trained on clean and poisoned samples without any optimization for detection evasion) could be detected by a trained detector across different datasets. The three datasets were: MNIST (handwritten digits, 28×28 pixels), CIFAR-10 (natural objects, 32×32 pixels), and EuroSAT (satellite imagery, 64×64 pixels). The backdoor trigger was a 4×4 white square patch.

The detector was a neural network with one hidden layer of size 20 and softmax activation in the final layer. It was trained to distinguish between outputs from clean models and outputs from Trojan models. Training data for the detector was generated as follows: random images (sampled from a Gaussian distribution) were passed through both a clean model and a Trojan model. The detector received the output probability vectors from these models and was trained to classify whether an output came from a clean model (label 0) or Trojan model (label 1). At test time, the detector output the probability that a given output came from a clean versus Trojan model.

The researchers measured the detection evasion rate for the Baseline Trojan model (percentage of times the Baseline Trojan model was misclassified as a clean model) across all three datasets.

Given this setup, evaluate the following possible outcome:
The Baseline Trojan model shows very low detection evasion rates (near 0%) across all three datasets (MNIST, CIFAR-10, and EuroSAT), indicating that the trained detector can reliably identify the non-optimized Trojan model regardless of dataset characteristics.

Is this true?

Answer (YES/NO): NO